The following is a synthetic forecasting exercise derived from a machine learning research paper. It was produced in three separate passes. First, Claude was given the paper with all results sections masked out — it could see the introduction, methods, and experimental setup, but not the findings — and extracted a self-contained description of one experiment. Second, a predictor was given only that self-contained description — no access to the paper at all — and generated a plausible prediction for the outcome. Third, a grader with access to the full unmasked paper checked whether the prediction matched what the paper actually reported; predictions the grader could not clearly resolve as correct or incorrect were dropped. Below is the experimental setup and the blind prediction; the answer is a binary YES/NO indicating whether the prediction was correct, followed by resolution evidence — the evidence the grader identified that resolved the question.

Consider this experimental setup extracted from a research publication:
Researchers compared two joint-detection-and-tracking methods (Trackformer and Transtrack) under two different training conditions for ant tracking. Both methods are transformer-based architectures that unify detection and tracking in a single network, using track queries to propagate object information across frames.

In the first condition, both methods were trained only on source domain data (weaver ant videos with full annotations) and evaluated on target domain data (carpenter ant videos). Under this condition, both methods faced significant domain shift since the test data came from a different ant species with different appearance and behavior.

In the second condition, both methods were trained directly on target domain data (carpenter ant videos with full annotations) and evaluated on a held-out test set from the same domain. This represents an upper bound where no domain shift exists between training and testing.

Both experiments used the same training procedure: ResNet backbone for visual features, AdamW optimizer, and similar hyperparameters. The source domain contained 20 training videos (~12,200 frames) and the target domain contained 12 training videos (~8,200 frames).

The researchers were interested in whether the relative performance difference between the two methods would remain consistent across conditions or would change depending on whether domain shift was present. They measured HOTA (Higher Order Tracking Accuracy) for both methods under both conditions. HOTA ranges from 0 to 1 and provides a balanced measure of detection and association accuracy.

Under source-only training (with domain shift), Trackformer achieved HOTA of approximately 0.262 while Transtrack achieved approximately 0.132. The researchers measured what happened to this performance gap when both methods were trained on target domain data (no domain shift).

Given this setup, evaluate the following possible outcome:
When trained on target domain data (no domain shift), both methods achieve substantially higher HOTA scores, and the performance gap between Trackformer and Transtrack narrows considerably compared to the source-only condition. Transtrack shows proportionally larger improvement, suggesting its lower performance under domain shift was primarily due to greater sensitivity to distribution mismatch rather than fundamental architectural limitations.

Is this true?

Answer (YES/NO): YES